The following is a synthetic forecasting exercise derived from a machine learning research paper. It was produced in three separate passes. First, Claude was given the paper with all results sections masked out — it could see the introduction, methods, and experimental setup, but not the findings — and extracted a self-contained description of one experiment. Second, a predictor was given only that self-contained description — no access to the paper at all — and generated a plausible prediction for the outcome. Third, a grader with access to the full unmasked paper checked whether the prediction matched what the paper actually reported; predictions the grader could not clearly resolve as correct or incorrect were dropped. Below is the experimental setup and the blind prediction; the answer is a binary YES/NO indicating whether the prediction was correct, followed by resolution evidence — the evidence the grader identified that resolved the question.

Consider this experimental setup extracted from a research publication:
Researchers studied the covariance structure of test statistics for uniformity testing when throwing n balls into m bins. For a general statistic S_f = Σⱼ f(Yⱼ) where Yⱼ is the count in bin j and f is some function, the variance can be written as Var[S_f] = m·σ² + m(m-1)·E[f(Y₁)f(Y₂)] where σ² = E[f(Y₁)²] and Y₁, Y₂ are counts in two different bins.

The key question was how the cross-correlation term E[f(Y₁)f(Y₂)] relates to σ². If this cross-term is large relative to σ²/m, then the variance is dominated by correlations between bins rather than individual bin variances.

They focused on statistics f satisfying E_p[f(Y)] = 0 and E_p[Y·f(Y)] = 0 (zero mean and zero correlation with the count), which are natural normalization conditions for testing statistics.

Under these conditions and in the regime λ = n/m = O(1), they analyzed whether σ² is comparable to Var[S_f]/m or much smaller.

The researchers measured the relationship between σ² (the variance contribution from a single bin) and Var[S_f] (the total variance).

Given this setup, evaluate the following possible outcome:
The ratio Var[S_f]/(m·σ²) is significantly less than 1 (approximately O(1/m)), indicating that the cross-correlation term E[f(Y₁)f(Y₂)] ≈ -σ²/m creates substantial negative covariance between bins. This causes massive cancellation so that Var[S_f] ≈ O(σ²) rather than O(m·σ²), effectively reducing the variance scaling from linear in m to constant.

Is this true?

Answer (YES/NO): NO